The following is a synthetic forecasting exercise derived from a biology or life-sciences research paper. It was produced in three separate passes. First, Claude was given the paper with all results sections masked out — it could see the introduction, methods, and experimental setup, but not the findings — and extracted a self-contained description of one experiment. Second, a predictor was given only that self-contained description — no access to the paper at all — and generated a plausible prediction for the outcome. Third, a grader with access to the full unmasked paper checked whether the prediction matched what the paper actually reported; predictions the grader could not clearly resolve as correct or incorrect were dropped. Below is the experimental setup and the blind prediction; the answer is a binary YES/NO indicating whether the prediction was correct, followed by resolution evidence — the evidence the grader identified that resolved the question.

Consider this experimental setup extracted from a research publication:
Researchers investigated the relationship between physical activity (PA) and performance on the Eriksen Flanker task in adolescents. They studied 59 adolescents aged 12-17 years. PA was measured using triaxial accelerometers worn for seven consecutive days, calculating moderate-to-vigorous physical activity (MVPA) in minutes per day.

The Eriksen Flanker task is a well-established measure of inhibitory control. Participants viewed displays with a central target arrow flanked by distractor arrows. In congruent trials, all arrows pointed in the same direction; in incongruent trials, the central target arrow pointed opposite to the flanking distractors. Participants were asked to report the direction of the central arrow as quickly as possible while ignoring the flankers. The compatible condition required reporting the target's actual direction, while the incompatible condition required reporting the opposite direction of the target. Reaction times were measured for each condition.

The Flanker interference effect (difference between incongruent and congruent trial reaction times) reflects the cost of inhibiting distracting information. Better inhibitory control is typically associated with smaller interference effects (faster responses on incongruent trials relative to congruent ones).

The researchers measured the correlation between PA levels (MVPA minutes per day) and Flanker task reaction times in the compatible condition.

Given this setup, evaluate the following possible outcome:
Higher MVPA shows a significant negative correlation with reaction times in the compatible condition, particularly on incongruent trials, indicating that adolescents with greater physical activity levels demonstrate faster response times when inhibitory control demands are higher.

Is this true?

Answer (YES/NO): NO